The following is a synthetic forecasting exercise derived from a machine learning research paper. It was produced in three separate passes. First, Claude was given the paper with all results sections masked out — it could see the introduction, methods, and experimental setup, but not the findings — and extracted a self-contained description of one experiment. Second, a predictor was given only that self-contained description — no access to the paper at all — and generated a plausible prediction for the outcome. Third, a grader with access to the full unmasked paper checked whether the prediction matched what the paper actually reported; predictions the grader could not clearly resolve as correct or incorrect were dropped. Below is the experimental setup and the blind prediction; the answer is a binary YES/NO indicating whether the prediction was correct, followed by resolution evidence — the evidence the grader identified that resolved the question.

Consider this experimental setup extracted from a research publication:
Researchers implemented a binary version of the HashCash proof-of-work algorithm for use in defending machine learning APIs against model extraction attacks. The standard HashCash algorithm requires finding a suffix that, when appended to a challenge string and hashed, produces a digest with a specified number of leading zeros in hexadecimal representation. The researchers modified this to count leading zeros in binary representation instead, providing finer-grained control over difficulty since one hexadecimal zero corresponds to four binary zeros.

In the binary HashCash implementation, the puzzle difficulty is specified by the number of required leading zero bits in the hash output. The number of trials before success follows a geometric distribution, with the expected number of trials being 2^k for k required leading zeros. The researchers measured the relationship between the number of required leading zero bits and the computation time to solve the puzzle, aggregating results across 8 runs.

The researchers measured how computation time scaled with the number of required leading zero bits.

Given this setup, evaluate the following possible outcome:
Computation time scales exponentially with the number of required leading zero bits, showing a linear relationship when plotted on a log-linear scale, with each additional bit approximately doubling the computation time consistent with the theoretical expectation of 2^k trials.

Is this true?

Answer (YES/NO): YES